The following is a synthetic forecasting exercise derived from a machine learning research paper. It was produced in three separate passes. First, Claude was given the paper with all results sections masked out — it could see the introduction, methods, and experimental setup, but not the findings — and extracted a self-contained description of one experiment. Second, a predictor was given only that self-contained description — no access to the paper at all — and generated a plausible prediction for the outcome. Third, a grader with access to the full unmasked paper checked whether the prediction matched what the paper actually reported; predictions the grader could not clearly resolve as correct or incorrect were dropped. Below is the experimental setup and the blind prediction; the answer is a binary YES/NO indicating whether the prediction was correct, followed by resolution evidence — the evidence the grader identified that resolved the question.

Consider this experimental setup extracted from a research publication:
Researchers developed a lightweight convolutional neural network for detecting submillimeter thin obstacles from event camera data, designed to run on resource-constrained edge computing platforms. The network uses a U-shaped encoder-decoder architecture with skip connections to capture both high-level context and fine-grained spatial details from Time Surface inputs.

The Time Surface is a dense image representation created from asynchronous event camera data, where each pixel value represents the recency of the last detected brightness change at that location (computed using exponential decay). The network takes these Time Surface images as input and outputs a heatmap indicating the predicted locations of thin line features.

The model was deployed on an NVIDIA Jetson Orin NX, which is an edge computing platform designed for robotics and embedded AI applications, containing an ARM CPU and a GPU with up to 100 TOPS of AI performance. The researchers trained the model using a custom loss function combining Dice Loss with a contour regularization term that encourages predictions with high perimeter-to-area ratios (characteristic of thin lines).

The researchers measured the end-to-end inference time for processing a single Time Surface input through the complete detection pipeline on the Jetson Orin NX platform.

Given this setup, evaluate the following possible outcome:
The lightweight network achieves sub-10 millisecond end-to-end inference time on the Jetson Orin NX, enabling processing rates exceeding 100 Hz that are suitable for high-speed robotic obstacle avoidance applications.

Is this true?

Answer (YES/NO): NO